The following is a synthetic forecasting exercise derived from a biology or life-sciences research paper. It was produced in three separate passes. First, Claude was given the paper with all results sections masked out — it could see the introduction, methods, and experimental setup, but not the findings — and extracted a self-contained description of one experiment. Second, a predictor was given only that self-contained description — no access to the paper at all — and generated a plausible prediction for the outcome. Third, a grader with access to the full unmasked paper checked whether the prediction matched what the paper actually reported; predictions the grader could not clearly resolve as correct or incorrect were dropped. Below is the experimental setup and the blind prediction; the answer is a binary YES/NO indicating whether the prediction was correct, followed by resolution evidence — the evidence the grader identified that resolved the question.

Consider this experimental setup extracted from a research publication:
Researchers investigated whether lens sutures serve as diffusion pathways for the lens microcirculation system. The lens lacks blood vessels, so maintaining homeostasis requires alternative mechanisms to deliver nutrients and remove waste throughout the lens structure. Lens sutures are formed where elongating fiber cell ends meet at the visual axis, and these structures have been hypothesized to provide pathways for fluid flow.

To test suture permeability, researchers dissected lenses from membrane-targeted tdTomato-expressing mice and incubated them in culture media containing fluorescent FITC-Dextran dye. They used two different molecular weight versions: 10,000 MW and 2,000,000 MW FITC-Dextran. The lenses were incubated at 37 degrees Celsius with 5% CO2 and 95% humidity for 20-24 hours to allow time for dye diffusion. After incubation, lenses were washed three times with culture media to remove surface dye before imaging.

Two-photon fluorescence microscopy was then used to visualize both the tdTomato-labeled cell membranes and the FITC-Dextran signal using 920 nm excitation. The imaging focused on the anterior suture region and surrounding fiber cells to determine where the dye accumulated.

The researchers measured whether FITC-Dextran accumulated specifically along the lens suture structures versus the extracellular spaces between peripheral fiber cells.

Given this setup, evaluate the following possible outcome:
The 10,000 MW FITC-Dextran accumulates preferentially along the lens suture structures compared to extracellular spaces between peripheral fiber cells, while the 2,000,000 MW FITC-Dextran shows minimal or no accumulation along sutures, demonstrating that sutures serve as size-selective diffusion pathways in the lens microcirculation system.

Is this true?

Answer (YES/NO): NO